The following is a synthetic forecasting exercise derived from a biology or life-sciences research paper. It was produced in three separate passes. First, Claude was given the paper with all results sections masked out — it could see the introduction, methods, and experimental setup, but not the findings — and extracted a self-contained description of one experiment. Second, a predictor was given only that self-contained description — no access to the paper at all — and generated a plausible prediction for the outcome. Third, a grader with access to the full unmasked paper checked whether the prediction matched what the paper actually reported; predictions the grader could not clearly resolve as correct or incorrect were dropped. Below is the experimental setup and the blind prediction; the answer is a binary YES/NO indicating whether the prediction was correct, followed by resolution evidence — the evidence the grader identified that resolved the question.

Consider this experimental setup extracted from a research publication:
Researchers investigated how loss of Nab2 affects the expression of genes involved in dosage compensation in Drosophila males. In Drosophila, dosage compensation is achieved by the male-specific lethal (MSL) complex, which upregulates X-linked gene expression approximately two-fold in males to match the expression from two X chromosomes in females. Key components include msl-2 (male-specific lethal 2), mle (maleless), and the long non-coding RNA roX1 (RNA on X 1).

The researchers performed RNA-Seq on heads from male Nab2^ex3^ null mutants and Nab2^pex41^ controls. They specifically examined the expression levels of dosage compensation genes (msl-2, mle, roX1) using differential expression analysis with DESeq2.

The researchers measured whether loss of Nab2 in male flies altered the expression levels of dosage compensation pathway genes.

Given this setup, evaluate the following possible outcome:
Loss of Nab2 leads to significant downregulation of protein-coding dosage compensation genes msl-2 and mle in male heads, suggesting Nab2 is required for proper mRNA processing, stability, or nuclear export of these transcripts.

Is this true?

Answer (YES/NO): NO